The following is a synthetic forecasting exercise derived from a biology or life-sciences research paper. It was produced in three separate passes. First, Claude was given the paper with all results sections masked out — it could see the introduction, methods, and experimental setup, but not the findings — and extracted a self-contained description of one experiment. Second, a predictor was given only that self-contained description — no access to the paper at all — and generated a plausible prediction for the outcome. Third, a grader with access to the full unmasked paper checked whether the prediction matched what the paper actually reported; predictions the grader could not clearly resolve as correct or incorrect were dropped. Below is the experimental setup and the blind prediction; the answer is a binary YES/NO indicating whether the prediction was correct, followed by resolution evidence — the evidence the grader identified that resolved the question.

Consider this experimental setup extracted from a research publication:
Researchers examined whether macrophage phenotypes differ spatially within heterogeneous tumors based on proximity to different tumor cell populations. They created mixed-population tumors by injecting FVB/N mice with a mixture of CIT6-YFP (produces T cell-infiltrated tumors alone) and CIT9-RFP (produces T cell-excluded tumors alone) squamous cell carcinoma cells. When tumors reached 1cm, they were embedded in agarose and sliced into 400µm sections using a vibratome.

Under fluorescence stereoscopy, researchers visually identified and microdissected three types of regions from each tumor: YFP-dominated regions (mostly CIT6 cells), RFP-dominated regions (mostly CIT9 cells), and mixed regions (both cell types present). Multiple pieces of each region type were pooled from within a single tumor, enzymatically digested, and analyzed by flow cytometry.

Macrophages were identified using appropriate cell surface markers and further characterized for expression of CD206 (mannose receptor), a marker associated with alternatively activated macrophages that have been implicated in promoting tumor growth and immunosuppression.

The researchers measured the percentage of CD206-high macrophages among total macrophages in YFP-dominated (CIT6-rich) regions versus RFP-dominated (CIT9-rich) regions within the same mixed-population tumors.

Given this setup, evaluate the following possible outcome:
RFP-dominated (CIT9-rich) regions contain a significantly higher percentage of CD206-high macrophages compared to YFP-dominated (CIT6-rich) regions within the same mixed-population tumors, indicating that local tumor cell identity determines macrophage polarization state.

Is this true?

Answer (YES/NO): YES